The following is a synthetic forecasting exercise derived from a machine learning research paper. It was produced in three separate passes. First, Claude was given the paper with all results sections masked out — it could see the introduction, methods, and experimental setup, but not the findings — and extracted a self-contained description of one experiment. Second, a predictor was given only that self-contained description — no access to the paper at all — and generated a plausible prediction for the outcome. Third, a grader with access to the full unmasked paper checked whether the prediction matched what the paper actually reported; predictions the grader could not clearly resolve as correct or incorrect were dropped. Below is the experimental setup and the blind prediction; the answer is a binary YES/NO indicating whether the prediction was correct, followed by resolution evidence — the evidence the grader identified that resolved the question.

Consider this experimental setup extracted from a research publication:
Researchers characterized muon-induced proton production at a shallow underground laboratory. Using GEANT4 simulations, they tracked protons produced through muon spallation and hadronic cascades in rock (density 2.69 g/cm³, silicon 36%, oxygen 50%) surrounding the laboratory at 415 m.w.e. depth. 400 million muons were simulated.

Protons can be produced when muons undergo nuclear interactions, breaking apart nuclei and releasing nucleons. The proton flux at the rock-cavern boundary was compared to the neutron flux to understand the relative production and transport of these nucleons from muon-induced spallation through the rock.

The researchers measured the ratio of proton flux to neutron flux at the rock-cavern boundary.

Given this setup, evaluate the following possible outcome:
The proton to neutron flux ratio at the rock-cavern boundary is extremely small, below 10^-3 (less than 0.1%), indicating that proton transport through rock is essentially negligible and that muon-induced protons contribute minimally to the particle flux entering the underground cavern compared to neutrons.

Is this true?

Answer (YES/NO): NO